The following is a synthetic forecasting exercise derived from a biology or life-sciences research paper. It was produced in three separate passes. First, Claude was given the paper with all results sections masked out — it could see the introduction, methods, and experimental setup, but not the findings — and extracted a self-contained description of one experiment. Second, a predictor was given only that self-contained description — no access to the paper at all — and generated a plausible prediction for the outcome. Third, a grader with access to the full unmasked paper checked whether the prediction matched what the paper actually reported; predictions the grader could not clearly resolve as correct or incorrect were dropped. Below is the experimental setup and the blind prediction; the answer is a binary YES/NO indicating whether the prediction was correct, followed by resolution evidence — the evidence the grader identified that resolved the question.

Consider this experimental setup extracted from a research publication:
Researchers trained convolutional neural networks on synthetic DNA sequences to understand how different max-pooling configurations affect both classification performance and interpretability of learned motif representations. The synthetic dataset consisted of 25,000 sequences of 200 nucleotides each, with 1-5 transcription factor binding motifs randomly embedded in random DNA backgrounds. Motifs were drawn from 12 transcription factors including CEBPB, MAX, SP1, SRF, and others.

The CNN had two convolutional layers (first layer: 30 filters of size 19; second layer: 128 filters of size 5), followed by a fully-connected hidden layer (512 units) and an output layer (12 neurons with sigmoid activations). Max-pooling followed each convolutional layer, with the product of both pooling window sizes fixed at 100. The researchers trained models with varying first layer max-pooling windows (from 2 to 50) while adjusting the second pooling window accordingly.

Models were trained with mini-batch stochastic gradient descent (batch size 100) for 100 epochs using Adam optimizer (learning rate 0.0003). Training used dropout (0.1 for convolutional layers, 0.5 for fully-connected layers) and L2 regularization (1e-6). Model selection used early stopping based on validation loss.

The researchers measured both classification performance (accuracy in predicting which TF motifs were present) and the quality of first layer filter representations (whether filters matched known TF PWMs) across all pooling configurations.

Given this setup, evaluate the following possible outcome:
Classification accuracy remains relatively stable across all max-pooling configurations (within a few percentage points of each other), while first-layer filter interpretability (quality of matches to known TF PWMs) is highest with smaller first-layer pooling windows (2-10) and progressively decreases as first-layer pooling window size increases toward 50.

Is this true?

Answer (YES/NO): NO